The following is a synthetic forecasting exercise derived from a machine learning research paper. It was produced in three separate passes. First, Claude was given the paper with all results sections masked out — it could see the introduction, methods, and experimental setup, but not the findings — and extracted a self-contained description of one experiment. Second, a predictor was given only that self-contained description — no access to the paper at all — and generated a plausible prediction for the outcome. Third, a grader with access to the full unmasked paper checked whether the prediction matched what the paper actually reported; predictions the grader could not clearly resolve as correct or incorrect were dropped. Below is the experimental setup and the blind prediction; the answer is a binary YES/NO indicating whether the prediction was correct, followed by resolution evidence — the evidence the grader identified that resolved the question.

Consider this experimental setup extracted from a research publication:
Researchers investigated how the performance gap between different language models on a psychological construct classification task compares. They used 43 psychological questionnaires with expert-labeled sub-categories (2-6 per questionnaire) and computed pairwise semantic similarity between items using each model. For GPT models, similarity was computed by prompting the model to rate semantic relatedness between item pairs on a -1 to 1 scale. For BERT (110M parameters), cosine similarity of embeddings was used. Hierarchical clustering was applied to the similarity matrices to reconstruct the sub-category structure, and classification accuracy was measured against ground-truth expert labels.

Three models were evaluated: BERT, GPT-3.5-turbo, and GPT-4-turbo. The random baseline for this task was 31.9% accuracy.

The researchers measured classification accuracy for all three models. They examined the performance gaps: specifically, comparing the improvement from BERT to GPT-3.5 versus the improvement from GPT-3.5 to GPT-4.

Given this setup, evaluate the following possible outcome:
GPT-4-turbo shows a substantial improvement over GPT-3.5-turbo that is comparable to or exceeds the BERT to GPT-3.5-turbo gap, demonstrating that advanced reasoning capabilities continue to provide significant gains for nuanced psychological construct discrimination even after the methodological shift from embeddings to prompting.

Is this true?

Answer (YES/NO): YES